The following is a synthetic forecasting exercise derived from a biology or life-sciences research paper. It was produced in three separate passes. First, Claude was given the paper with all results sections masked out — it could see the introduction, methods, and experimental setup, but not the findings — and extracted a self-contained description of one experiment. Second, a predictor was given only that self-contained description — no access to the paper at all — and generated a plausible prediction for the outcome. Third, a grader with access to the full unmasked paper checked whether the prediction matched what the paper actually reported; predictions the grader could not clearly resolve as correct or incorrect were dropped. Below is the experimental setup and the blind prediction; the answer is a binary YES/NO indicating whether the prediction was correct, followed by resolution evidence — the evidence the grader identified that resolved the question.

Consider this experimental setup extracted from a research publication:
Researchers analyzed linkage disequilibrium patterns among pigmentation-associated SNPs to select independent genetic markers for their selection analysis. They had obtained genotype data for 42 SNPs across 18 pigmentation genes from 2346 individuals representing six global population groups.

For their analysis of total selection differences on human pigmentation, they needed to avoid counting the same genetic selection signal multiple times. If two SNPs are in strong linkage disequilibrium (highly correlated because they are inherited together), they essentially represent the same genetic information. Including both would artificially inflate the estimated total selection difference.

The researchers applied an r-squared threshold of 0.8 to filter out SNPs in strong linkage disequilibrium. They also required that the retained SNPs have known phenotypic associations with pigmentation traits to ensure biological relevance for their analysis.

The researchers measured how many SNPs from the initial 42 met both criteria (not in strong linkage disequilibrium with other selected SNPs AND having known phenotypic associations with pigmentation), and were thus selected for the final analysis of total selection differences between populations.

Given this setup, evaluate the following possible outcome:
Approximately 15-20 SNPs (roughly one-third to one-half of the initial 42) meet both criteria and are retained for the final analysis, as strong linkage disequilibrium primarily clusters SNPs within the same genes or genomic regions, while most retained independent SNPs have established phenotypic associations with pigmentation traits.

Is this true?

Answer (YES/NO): NO